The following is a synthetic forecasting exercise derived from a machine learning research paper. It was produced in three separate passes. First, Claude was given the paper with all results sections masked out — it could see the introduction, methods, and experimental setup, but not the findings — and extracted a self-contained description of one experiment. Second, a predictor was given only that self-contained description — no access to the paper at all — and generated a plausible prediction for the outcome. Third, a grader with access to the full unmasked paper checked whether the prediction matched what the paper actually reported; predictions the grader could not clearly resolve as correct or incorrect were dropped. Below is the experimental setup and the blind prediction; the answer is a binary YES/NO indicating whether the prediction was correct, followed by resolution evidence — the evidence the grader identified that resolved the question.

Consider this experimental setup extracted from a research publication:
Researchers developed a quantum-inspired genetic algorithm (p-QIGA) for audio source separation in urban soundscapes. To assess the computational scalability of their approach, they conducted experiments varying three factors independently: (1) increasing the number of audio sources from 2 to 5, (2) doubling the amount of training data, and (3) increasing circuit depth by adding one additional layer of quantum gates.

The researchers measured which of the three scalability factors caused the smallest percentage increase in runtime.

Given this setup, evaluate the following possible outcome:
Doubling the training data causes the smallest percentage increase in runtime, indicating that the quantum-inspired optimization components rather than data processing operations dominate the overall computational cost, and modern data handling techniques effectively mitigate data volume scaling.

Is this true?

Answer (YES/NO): NO